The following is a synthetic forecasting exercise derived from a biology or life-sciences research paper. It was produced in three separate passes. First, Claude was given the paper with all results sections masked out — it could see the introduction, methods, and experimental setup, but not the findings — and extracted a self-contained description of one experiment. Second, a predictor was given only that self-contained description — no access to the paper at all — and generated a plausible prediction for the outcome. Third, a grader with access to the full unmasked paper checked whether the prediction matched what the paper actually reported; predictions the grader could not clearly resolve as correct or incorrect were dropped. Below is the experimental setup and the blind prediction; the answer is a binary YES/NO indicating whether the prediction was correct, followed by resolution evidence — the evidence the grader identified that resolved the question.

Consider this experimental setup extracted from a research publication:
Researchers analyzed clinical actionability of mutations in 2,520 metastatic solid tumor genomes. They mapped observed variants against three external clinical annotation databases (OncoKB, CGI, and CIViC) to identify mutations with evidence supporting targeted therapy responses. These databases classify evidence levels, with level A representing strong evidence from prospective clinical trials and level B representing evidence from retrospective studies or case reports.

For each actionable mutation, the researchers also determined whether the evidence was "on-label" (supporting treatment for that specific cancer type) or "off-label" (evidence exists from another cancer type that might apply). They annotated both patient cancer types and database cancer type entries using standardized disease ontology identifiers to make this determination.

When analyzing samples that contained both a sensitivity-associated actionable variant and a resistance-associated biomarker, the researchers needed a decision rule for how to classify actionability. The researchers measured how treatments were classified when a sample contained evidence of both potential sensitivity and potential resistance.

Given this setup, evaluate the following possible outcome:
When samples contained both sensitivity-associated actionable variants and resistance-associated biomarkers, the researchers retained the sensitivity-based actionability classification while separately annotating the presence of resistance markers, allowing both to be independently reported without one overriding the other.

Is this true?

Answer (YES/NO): NO